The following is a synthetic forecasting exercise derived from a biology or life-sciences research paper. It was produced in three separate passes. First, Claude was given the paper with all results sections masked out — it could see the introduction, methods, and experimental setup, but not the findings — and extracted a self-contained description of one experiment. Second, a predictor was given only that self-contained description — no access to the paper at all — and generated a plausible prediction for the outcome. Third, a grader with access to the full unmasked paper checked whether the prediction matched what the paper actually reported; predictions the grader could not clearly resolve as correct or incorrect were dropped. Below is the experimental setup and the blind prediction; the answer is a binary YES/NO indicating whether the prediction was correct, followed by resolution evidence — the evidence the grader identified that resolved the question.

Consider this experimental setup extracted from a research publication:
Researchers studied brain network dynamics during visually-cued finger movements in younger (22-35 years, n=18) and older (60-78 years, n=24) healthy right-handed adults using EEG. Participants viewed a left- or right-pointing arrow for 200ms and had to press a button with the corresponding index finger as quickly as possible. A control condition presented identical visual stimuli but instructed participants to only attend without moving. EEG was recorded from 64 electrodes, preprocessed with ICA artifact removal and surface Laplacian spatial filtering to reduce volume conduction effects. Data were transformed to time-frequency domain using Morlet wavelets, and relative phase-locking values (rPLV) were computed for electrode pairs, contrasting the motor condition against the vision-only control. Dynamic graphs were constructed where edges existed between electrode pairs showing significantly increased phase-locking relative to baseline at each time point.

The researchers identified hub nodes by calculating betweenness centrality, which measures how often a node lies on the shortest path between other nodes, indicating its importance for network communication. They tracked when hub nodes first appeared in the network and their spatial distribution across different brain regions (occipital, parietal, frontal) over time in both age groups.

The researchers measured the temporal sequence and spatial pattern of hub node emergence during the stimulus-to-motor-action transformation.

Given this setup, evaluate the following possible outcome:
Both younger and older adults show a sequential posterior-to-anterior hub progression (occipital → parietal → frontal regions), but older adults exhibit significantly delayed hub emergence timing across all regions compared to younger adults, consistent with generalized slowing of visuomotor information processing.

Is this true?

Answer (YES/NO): NO